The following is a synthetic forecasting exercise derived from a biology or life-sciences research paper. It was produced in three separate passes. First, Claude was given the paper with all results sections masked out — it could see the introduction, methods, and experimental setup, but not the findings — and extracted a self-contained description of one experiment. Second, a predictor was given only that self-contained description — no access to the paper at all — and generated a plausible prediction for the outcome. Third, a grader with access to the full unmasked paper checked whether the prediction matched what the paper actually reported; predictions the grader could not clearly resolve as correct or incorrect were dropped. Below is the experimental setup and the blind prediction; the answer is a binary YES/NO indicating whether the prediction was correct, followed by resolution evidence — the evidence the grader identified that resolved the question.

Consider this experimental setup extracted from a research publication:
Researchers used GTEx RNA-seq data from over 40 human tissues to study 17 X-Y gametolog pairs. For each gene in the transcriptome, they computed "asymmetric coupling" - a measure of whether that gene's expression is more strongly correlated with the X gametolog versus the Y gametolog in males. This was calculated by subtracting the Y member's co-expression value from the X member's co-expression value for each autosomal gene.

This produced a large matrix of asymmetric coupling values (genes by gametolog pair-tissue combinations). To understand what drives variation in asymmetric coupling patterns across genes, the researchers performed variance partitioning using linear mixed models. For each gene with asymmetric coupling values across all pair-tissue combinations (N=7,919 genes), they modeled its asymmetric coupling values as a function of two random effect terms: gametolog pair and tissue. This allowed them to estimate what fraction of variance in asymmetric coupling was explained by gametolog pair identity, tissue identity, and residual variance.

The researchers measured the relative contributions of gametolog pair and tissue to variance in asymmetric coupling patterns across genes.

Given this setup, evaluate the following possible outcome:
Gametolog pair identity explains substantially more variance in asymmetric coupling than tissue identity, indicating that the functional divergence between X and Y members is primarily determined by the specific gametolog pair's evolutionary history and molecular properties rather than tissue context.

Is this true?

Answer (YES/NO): YES